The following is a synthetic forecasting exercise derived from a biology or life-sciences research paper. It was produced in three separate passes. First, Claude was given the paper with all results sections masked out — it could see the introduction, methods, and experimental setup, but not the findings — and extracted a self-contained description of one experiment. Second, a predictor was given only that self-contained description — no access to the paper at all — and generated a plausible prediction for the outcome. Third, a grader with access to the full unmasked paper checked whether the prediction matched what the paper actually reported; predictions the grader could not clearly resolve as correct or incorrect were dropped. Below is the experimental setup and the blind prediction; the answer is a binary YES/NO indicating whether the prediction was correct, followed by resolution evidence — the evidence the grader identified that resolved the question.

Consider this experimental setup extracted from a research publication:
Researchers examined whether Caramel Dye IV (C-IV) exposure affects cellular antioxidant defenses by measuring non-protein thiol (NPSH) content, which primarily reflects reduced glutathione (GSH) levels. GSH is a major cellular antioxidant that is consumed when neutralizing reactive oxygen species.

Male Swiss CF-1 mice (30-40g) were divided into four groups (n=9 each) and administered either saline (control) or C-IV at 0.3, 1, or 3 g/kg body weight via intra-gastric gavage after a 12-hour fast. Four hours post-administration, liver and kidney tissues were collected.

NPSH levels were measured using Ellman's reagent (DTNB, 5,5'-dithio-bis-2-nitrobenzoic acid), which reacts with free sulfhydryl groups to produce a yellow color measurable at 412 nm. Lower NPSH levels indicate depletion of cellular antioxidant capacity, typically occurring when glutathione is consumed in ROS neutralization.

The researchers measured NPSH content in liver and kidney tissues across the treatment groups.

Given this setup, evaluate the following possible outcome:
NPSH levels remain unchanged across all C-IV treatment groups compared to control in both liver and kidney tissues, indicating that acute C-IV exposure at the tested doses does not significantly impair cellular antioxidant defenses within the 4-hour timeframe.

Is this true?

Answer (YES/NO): NO